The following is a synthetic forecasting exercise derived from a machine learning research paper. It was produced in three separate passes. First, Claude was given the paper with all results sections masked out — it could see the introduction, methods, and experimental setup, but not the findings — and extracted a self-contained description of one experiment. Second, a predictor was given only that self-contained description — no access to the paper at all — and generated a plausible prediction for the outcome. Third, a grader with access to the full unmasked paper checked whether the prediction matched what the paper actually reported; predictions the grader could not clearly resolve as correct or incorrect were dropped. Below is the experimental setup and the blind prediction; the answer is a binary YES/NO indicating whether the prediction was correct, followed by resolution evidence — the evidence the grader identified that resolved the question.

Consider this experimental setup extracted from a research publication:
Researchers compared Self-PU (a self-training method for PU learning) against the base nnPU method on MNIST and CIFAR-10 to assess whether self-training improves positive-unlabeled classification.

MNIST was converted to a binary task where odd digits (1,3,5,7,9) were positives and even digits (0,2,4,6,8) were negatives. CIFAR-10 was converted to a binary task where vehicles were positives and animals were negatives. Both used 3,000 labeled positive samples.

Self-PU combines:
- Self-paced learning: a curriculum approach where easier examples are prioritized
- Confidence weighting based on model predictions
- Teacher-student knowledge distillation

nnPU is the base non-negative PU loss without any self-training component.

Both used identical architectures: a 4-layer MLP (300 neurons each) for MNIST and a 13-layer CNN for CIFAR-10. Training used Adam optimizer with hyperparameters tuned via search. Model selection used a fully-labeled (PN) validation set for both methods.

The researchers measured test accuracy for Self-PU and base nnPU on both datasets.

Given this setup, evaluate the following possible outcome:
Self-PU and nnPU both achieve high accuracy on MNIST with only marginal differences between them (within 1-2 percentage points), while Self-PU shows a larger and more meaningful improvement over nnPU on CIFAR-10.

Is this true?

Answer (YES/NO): NO